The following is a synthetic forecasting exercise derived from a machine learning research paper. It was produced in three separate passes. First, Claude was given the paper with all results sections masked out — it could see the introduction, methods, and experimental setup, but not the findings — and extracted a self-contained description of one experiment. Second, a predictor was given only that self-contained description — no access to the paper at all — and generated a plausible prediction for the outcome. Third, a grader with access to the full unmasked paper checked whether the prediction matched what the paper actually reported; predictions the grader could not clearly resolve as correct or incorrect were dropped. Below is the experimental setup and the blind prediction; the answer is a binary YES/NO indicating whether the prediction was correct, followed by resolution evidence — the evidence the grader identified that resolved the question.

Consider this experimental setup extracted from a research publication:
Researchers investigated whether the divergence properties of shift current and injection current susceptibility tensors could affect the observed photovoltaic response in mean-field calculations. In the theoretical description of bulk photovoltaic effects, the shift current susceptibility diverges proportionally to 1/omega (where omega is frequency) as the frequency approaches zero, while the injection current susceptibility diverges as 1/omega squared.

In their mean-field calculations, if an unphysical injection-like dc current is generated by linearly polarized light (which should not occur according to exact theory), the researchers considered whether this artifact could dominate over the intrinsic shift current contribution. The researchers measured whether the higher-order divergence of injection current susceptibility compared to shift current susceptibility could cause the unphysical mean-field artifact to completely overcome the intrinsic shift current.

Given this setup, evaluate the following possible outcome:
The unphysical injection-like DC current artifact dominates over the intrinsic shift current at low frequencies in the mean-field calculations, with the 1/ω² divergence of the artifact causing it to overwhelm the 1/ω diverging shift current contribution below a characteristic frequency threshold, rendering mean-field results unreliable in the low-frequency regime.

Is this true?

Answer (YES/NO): YES